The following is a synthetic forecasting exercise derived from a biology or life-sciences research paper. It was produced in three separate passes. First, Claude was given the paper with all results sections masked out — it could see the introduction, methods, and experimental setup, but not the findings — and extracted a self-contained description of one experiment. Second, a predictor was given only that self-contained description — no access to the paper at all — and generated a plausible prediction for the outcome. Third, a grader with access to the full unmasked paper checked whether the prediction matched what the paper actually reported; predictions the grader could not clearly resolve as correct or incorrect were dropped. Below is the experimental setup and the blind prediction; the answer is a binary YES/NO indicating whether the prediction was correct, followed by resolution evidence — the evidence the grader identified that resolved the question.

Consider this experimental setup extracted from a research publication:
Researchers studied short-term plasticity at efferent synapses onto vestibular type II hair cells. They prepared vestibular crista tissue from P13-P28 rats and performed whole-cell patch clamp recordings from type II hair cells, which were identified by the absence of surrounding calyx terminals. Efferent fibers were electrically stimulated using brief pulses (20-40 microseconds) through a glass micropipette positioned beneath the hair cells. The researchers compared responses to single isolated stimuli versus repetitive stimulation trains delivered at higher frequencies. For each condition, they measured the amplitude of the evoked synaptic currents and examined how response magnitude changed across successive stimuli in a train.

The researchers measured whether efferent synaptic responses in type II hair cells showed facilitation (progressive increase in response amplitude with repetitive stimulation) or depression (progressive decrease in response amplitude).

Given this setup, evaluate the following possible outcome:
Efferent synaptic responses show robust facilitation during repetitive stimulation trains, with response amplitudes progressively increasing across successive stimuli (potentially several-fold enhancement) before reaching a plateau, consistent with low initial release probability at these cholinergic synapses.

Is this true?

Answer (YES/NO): YES